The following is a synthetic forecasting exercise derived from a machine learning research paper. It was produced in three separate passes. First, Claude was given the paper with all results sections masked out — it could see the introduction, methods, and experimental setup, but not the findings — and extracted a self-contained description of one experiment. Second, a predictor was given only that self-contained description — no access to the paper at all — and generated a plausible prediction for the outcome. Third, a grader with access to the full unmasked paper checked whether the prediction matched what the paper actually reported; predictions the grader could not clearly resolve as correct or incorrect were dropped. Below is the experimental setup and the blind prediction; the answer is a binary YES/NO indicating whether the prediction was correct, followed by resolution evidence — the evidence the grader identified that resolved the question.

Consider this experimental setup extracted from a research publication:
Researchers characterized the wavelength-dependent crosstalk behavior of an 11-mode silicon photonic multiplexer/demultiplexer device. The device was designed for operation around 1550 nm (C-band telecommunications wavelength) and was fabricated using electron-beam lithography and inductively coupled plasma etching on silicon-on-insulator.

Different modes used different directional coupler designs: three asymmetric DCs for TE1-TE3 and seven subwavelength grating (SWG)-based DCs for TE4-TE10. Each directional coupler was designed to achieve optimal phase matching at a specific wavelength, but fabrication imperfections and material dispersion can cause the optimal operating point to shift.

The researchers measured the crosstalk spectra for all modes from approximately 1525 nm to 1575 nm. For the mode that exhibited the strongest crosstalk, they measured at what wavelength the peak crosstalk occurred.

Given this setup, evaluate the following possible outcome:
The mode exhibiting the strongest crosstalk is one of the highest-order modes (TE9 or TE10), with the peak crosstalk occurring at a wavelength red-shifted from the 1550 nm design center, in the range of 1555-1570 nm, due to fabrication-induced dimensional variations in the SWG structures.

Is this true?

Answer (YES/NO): NO